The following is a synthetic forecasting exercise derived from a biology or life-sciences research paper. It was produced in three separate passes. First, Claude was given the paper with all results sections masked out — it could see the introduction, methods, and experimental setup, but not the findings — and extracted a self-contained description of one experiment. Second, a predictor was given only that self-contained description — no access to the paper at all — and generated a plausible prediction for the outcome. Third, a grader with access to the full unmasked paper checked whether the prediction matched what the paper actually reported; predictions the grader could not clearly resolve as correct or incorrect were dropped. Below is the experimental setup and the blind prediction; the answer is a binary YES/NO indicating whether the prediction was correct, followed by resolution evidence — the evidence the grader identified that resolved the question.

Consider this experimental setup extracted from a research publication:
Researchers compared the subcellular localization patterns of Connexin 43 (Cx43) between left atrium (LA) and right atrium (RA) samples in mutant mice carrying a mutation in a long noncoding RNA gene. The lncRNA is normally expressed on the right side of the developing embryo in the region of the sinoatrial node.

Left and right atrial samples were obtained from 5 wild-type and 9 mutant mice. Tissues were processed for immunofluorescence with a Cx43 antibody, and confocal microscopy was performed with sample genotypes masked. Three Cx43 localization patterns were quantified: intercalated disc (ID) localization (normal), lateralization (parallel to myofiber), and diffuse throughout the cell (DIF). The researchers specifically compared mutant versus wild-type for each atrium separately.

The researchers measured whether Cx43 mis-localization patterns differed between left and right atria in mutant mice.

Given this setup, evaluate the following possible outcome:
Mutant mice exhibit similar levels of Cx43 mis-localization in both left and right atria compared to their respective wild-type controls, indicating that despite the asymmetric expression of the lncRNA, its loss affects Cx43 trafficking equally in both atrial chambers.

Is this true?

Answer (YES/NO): NO